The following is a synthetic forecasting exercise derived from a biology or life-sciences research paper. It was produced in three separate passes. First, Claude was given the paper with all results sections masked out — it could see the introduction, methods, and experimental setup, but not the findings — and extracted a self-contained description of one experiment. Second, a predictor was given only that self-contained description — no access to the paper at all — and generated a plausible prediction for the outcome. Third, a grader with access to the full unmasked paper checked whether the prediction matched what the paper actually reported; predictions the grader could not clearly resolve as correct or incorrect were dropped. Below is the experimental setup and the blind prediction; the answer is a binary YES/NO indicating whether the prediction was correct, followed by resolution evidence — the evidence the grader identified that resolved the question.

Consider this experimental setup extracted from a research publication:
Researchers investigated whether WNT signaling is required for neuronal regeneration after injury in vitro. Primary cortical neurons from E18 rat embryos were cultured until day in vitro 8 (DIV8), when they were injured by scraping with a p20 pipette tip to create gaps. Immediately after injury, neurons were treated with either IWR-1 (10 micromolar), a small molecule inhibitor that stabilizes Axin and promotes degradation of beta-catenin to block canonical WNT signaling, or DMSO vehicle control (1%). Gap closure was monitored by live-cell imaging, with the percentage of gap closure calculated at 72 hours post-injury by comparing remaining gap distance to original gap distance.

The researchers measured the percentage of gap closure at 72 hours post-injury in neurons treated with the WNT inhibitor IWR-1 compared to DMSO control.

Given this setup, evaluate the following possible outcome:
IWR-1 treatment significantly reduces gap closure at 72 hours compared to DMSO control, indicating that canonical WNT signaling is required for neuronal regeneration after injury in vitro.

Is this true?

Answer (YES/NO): YES